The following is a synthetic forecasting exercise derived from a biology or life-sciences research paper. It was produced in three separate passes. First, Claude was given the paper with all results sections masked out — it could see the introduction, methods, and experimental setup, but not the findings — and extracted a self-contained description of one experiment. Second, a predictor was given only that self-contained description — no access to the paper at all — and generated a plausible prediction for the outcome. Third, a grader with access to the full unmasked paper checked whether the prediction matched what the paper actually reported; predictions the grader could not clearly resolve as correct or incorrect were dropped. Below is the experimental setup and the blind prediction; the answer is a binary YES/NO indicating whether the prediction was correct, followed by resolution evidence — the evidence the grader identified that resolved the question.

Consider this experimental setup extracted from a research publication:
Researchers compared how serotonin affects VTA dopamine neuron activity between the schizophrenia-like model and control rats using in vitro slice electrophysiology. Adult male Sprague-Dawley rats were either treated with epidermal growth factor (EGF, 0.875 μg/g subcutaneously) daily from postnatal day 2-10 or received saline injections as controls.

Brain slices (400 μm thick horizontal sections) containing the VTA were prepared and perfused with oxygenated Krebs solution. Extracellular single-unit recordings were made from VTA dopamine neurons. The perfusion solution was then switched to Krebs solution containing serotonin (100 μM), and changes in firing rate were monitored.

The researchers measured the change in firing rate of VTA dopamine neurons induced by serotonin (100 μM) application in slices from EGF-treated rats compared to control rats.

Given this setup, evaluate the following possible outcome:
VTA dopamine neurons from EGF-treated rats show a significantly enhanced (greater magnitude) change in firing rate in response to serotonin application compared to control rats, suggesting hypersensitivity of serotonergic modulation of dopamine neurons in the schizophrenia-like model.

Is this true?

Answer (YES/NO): NO